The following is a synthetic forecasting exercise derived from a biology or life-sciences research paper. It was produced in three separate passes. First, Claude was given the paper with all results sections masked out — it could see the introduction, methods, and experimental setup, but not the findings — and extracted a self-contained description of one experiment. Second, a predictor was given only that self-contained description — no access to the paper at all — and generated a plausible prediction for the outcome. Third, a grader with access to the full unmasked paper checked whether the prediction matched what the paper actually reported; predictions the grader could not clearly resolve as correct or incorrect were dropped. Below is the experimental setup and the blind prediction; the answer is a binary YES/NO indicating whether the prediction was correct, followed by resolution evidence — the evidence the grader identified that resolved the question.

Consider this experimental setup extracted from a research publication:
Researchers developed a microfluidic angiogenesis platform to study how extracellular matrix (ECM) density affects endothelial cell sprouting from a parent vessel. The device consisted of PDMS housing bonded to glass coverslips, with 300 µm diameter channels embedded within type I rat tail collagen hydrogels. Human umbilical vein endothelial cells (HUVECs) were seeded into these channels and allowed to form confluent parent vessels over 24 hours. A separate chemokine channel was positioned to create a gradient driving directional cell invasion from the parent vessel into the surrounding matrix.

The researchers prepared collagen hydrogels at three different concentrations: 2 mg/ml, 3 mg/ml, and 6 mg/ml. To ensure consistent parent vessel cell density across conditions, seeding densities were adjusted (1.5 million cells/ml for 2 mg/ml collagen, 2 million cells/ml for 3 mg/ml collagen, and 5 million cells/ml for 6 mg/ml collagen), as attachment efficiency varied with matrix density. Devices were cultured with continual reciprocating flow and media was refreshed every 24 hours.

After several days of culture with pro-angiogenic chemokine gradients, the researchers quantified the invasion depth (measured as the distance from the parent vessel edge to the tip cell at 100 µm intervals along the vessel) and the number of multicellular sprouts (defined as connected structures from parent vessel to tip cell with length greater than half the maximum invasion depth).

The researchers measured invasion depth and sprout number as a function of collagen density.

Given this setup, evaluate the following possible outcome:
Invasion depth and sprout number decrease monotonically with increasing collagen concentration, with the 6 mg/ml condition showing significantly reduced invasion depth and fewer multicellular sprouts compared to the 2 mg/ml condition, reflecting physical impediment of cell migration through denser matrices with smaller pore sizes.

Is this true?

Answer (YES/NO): NO